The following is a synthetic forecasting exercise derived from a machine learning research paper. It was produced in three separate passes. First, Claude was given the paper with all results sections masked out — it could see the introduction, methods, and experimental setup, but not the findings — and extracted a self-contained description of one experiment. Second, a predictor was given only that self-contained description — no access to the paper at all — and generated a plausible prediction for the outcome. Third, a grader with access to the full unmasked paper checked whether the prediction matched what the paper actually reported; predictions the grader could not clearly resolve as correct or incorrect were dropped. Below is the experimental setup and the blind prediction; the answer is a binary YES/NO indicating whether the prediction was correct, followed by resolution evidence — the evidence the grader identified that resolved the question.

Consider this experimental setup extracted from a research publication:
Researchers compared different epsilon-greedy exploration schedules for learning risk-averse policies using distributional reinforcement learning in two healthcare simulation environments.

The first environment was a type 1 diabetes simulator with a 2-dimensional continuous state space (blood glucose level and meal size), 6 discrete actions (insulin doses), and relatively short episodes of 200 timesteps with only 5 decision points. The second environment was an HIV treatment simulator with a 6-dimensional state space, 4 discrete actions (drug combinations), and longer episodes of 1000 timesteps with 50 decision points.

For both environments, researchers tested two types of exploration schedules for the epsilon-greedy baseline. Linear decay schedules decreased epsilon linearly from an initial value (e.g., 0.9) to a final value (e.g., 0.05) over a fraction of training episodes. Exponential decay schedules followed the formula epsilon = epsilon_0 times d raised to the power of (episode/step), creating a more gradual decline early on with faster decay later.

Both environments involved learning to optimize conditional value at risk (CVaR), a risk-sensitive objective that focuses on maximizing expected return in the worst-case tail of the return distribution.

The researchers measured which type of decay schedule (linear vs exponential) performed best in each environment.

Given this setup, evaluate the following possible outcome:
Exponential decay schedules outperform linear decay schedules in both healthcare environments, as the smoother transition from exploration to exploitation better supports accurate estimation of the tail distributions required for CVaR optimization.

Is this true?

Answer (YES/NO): NO